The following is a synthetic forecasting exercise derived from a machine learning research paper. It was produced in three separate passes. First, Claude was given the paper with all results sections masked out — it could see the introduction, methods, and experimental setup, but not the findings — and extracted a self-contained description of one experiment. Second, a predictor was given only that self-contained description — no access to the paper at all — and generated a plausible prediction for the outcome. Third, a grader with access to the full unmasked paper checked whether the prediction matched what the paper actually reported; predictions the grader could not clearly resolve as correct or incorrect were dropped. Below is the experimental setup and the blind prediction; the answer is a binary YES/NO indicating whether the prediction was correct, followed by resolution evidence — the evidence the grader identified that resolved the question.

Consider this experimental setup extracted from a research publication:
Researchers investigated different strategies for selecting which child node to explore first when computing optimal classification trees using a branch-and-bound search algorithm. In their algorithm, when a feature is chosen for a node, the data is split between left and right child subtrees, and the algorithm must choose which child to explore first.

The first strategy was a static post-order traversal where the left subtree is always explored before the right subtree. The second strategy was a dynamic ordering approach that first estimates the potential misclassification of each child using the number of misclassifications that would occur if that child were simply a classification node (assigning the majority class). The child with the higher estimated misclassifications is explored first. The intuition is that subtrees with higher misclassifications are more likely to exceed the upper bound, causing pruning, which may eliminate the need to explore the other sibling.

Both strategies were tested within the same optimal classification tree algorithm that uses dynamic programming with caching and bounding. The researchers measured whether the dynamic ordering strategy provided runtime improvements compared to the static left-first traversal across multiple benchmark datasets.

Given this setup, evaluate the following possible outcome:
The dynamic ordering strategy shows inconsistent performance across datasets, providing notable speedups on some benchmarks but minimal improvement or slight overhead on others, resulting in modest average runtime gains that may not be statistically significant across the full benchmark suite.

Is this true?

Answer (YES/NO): NO